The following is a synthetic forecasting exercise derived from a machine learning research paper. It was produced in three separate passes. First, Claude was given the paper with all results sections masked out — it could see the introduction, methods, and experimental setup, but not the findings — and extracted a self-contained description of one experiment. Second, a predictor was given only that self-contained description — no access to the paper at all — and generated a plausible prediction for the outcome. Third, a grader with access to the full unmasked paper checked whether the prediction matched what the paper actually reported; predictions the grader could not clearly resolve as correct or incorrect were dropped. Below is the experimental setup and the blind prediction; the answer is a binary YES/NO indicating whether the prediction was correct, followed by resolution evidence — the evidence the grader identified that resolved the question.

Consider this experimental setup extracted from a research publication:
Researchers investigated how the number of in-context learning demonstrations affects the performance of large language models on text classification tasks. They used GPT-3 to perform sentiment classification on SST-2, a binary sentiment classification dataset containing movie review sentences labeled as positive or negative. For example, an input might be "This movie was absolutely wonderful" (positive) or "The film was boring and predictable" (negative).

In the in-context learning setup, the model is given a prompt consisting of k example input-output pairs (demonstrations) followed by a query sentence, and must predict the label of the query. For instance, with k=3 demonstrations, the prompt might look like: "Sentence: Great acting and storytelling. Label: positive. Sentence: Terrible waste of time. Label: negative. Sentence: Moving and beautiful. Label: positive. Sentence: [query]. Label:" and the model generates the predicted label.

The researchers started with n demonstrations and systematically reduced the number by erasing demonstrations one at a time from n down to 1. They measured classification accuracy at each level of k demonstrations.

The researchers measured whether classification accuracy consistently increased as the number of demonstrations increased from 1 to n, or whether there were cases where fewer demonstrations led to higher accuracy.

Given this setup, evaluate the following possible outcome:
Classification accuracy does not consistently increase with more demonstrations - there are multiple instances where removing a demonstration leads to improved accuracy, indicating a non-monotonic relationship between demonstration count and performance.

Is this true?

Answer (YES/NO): YES